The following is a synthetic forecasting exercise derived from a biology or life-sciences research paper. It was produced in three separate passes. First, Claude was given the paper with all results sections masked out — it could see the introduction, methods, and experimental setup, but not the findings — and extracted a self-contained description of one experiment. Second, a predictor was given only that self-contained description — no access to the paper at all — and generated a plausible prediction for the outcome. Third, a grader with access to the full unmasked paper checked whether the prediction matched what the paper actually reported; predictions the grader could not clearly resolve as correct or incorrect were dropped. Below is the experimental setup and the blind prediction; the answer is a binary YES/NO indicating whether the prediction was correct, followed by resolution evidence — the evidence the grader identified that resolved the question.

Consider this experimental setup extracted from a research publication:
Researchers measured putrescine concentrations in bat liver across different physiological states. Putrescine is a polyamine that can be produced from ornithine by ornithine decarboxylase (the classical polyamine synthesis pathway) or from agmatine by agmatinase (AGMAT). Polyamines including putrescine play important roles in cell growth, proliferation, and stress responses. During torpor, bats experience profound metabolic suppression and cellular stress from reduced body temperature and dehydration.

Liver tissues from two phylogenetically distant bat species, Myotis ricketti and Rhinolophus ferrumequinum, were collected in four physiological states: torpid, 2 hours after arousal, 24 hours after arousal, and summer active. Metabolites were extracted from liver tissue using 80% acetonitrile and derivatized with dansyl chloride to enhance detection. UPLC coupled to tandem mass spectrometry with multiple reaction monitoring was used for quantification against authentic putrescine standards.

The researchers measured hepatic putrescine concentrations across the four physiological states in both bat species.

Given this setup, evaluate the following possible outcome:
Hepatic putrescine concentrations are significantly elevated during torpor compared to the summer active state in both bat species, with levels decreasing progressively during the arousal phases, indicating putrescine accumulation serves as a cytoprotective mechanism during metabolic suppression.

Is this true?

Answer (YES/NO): NO